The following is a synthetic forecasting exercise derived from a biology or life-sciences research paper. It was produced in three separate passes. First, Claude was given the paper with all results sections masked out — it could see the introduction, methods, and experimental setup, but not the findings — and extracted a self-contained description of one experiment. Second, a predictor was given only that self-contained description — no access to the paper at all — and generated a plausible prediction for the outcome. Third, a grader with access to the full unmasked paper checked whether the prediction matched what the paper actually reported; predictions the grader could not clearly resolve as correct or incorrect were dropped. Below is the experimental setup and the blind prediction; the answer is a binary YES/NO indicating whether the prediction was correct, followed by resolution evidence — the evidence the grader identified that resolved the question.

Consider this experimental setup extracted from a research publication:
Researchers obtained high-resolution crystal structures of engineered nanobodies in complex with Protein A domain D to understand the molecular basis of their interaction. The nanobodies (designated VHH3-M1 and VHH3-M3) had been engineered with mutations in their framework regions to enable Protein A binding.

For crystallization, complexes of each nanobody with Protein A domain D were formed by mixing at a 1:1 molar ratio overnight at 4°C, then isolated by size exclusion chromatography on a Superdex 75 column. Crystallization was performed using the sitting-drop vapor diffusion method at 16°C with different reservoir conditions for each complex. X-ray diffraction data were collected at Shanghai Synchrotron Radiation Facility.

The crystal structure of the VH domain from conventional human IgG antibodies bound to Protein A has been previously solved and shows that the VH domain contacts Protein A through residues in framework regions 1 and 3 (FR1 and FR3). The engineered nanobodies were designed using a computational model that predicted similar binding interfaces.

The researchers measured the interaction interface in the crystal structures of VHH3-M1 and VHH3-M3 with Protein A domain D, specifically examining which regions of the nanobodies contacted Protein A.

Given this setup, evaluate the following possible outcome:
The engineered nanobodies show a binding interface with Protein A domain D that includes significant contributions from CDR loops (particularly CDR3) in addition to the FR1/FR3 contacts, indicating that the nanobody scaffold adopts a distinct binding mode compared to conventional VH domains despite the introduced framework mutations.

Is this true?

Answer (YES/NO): NO